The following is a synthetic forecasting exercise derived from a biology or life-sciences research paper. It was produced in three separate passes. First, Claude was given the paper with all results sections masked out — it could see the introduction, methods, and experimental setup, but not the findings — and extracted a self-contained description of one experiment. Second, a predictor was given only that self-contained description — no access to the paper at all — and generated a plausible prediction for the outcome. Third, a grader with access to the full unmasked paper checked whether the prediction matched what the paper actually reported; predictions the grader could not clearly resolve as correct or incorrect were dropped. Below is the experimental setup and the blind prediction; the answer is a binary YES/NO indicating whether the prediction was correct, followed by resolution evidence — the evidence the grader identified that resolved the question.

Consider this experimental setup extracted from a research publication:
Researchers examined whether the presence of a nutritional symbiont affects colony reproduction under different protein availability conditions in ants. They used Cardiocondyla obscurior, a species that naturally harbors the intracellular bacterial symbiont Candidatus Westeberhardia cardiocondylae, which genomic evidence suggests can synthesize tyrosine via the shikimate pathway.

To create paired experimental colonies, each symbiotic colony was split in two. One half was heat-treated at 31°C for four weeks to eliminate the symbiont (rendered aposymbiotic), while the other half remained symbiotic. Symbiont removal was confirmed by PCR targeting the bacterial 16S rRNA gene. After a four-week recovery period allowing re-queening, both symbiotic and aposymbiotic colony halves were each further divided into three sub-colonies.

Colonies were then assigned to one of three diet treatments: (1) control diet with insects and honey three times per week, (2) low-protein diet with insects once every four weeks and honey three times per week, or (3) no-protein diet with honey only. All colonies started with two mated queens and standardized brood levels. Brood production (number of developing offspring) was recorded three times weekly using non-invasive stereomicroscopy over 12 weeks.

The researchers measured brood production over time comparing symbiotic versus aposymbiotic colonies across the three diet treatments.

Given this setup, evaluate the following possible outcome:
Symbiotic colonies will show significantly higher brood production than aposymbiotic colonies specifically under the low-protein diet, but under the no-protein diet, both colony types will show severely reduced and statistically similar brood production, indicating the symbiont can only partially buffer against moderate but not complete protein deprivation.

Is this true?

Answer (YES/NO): NO